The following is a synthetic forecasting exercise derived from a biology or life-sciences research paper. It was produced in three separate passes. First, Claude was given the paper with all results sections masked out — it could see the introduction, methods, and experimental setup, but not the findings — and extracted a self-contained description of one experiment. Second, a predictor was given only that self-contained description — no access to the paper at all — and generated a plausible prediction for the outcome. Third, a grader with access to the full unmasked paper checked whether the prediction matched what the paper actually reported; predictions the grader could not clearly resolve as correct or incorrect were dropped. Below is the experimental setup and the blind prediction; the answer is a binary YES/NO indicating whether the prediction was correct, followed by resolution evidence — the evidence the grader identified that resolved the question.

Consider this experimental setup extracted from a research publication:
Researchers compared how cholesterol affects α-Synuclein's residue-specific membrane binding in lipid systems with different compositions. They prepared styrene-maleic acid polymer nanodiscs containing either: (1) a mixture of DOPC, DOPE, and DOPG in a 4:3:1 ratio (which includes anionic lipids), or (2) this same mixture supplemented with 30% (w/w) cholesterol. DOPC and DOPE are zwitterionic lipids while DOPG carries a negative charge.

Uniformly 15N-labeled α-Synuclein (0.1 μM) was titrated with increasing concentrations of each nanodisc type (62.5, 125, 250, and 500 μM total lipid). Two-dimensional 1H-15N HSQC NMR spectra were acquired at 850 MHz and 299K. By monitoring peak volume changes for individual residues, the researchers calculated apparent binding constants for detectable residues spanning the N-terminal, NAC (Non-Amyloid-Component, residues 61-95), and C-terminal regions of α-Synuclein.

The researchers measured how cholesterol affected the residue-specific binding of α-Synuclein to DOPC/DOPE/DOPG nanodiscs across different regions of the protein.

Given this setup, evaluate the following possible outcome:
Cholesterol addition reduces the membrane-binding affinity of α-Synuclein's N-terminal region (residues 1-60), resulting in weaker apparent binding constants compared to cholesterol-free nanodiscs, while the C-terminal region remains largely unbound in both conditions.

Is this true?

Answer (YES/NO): YES